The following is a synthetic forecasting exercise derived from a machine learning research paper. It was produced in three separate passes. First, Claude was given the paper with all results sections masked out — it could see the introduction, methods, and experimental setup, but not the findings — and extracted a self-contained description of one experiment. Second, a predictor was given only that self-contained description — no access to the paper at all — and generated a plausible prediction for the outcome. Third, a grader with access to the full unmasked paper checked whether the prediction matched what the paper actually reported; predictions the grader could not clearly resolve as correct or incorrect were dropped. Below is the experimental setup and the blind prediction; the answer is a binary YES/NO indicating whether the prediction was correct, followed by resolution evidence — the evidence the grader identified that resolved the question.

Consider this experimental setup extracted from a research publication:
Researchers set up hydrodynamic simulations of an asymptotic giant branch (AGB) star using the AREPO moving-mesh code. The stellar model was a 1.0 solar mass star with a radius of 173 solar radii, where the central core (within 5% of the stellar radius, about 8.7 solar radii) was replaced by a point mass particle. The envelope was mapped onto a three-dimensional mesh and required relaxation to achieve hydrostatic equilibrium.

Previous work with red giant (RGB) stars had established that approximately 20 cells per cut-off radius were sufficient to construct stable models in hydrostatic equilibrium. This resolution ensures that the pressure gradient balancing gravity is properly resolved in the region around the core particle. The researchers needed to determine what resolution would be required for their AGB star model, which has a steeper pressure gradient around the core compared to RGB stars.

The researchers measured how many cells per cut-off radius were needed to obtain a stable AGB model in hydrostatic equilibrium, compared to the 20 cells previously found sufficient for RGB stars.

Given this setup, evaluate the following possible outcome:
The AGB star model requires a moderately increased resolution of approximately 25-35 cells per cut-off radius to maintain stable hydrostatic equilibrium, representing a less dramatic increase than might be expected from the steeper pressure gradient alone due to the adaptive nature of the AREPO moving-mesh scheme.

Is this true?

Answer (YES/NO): NO